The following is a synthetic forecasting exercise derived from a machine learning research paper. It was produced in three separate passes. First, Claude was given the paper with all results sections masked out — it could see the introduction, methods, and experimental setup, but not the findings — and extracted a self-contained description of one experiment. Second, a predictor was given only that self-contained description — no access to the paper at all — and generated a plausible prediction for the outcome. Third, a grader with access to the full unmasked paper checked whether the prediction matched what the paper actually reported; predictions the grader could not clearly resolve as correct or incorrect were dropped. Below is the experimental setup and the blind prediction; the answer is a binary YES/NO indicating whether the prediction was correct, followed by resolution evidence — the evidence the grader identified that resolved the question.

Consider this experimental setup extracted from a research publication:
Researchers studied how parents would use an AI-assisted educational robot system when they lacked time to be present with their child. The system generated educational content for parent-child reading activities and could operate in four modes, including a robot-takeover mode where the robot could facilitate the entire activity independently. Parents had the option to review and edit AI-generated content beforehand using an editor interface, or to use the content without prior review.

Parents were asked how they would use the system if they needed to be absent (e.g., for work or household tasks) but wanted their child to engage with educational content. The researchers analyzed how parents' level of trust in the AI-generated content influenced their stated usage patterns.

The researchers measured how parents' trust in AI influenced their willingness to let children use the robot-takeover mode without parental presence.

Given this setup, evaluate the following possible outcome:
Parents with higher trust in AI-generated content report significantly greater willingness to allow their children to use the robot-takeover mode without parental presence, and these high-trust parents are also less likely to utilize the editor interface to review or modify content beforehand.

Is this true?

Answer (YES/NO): YES